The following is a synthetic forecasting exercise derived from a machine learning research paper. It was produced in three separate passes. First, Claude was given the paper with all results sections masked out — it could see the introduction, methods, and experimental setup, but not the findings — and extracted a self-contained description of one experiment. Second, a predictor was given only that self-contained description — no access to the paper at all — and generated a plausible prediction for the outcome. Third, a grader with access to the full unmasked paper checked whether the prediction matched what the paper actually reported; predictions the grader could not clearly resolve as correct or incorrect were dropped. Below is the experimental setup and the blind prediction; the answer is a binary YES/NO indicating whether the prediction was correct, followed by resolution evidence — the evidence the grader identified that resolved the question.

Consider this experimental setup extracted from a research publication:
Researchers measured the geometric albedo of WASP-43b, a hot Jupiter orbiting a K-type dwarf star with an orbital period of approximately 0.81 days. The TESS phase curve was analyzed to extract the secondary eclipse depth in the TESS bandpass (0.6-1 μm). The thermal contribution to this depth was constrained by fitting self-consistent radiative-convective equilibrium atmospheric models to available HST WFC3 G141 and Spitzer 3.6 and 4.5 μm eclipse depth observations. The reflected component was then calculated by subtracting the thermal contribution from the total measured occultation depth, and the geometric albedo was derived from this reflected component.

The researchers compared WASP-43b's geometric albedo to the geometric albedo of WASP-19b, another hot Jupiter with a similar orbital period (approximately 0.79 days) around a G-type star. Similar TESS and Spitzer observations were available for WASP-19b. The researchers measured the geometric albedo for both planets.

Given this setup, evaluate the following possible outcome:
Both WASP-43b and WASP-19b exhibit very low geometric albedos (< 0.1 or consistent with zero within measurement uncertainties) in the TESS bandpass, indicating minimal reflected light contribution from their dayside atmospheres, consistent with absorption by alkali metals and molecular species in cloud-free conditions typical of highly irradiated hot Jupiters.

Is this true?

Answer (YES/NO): NO